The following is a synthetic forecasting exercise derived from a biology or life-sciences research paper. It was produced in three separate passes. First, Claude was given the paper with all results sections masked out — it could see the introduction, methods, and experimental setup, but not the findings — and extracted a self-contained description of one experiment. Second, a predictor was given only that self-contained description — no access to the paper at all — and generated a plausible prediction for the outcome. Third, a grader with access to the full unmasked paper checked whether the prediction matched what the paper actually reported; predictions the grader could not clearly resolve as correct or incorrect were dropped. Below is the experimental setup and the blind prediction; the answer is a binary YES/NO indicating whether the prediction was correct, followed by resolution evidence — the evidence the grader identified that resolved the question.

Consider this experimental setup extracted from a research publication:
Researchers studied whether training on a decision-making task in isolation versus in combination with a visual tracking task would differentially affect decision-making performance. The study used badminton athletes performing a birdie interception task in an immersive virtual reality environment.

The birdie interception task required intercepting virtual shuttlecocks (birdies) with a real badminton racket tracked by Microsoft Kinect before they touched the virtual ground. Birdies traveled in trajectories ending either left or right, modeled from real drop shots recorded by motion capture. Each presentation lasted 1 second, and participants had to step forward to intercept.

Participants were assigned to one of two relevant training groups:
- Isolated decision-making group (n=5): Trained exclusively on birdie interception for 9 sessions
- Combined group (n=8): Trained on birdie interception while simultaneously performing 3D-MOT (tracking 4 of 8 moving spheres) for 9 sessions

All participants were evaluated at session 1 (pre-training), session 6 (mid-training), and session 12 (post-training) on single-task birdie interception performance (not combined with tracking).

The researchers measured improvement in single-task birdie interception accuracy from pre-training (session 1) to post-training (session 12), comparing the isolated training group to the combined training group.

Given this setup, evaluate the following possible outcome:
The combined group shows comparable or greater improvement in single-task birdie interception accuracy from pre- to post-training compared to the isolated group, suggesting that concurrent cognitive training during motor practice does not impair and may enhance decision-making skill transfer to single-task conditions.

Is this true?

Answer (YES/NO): NO